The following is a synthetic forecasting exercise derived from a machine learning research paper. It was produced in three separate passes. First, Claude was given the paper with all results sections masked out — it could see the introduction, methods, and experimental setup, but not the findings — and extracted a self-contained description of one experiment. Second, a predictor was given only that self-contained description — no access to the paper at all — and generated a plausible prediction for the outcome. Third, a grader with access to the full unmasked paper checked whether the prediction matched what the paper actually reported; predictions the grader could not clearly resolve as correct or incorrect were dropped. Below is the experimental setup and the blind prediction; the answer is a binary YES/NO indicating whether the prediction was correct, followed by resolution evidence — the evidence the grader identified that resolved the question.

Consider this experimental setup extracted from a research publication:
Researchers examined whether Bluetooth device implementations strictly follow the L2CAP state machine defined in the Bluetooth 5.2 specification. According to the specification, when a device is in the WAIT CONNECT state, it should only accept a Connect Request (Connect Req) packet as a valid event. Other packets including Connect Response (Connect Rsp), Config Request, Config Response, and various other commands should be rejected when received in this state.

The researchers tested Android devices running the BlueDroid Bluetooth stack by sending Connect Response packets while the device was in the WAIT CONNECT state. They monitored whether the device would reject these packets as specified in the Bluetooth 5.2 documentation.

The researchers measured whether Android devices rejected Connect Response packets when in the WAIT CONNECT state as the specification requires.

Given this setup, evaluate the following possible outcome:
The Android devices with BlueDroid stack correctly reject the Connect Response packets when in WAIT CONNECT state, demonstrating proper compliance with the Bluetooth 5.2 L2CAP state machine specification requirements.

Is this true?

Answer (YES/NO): NO